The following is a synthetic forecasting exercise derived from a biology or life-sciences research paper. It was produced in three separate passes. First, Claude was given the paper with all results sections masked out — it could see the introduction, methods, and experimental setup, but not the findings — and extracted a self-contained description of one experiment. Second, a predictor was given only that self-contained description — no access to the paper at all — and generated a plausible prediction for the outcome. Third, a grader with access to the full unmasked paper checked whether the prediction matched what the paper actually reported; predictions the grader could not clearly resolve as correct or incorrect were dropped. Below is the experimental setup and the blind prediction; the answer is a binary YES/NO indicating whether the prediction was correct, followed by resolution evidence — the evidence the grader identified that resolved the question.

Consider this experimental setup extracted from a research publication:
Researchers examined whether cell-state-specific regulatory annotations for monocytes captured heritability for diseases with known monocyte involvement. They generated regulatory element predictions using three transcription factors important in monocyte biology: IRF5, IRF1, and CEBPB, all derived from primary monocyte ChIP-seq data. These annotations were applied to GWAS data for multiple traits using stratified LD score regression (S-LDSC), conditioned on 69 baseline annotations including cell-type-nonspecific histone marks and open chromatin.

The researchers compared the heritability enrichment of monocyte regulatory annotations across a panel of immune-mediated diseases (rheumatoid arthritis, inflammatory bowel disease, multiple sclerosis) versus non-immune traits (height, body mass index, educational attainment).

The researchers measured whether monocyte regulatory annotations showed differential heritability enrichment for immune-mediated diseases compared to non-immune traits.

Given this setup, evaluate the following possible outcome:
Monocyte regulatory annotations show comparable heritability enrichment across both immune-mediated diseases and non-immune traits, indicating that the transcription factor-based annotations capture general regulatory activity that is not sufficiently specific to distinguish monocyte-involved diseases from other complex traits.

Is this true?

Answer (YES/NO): NO